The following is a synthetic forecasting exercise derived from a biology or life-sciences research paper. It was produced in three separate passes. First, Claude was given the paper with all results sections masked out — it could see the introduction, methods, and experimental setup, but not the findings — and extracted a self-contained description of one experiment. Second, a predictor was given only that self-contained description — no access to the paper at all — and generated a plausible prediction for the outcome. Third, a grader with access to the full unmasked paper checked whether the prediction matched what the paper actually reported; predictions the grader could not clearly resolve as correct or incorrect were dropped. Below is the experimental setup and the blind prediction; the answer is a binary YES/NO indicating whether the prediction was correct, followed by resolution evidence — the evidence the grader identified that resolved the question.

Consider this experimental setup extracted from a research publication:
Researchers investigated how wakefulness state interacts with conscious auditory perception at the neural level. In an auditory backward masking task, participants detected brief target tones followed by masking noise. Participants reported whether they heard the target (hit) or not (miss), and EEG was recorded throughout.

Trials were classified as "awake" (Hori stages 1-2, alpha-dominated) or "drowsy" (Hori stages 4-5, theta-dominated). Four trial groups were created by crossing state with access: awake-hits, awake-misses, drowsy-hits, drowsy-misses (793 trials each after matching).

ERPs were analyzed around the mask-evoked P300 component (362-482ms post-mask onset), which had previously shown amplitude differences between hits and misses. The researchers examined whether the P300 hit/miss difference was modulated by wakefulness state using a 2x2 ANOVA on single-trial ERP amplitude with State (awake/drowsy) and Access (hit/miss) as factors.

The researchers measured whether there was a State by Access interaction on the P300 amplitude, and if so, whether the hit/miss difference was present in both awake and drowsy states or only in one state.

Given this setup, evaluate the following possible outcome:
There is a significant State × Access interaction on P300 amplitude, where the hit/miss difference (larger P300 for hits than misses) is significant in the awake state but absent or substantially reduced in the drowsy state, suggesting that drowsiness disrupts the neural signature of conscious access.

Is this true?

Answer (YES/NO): NO